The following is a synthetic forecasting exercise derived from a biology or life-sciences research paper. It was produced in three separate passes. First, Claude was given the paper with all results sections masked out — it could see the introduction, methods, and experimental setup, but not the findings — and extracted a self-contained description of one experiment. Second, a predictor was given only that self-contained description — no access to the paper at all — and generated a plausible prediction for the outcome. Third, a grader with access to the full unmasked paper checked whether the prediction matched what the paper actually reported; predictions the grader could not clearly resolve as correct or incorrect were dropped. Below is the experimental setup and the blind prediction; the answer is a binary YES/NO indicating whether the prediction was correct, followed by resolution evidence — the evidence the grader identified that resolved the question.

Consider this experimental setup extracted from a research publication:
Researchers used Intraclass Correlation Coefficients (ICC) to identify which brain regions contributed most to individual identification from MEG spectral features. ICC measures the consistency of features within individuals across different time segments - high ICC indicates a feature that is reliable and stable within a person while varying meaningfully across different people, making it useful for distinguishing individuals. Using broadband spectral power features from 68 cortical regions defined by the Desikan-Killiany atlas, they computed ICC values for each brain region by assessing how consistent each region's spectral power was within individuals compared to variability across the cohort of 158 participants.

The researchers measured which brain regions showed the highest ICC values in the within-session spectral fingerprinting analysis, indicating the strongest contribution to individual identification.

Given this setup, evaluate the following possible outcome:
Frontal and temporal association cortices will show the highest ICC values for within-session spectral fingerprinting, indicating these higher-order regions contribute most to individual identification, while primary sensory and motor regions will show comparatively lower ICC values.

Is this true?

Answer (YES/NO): NO